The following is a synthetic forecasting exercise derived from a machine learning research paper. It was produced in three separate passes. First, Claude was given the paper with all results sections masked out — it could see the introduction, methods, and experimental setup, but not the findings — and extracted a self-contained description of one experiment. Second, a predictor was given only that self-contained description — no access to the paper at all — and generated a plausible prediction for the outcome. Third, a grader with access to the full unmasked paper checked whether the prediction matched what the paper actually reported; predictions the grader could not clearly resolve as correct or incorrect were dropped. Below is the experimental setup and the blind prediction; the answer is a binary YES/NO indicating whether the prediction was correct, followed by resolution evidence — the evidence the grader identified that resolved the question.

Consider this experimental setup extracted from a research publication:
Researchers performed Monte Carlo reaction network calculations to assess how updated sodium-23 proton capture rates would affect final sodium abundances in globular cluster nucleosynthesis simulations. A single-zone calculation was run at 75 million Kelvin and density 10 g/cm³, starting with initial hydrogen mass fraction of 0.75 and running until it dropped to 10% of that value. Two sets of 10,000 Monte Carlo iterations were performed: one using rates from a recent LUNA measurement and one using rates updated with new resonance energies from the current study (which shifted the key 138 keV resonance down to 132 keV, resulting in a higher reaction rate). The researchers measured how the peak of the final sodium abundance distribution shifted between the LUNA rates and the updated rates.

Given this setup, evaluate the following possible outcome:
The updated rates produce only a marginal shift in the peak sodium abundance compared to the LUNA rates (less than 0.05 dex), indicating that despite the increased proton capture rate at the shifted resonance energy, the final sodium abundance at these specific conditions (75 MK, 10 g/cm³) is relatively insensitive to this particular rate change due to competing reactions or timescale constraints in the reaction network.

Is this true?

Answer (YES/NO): NO